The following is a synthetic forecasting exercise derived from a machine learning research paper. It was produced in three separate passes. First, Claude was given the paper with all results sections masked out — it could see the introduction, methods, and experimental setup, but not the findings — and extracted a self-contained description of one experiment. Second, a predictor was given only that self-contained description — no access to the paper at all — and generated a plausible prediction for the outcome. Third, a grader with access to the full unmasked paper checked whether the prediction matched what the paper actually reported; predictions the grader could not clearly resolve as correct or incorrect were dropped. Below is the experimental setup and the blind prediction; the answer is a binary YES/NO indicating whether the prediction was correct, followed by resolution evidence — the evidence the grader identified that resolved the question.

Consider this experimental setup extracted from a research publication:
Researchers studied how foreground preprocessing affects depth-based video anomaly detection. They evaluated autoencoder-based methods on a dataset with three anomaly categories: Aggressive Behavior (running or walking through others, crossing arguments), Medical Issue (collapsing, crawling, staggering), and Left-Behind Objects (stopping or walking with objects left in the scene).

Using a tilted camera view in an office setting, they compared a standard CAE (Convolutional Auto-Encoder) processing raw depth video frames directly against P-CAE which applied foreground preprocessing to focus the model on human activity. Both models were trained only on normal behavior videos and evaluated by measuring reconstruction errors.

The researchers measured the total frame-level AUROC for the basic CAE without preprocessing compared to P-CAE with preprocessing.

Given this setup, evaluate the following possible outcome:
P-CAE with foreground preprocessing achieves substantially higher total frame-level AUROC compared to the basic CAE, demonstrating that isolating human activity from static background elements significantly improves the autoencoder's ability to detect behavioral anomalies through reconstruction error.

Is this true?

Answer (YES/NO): YES